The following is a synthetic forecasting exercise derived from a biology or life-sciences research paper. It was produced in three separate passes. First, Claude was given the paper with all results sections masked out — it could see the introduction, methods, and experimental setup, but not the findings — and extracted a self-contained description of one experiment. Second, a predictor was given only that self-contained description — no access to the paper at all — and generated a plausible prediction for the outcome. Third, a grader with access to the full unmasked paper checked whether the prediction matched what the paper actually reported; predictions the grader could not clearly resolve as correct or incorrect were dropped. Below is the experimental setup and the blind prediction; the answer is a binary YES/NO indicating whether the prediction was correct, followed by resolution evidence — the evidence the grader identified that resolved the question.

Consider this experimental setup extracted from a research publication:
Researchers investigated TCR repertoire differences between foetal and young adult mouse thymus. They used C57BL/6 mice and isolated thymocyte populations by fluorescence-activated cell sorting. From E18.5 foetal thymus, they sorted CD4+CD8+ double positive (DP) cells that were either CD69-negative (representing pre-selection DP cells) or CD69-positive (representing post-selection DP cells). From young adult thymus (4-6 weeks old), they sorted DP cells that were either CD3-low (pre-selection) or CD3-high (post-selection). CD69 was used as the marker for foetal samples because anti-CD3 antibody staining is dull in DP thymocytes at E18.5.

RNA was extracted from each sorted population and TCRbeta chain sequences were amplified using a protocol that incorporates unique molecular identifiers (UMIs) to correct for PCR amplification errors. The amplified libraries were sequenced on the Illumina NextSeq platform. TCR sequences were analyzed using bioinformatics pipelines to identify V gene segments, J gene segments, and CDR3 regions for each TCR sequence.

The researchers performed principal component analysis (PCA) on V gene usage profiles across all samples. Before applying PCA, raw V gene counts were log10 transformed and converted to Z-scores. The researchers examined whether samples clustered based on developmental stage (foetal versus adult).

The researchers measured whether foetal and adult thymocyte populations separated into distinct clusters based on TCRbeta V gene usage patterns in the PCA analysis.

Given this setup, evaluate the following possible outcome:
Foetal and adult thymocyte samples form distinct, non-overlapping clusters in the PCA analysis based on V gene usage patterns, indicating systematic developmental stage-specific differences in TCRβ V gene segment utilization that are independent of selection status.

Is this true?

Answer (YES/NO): YES